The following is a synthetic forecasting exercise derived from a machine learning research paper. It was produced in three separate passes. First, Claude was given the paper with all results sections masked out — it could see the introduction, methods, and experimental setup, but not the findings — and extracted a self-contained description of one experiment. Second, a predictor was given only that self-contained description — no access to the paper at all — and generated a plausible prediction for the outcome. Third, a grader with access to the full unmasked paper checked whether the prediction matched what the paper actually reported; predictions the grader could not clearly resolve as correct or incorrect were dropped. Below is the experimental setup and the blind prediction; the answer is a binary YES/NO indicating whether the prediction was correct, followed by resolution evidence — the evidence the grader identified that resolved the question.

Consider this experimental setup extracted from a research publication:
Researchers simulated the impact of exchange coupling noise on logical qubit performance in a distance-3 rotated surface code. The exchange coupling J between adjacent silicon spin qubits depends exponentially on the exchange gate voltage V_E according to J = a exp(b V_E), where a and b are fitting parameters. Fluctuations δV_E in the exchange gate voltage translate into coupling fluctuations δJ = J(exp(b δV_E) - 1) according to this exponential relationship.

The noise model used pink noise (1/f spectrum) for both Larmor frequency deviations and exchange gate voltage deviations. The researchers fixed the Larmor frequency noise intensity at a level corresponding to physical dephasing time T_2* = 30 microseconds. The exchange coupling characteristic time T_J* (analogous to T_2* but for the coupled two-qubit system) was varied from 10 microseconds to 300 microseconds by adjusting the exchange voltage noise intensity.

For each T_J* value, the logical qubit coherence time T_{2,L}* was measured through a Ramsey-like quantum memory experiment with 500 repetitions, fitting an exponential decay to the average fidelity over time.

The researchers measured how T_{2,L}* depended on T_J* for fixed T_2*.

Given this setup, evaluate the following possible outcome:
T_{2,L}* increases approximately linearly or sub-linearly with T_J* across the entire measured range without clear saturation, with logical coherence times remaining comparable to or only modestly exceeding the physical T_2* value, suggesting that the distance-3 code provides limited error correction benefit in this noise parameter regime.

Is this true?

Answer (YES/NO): NO